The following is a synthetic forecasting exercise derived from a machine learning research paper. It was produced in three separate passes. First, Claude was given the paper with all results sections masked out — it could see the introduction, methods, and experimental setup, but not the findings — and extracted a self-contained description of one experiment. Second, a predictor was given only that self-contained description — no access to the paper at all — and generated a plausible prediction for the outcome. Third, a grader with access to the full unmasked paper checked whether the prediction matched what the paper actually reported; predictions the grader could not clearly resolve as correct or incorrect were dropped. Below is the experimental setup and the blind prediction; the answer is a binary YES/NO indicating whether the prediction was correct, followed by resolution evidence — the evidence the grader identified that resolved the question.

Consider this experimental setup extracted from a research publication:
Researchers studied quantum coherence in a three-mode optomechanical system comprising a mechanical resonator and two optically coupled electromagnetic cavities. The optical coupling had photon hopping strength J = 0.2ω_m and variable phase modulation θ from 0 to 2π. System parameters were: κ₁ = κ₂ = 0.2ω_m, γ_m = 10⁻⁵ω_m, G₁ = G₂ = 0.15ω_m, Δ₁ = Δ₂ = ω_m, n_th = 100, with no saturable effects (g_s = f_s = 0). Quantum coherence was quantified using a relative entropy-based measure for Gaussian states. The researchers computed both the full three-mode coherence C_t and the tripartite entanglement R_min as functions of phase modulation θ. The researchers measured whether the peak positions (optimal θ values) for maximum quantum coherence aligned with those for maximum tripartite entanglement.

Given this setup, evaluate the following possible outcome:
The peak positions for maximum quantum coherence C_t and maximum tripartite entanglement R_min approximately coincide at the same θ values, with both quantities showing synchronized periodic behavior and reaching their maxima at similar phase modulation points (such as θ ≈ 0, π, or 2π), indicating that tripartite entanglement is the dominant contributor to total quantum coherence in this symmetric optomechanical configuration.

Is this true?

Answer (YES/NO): NO